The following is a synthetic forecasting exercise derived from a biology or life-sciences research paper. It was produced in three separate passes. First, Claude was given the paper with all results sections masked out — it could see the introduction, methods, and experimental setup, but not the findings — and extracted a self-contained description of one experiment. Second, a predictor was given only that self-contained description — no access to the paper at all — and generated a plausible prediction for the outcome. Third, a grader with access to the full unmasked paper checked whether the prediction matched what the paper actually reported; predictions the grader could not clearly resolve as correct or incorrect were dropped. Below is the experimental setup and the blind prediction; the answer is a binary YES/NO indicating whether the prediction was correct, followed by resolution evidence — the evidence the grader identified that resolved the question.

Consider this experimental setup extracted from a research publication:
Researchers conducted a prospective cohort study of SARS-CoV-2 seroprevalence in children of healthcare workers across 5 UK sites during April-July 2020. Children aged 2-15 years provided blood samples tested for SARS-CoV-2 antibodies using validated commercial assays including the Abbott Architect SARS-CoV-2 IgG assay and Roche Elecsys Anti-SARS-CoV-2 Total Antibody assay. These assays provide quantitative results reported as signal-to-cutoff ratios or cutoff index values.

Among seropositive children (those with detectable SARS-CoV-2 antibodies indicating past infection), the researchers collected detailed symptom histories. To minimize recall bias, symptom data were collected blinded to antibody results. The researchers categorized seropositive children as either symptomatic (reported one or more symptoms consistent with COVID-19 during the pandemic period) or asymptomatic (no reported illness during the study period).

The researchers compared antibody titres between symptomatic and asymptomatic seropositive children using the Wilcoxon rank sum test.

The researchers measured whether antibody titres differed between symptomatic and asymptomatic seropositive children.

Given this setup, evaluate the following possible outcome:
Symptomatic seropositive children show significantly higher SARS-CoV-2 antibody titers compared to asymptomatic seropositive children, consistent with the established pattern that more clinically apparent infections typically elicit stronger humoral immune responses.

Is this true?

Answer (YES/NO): NO